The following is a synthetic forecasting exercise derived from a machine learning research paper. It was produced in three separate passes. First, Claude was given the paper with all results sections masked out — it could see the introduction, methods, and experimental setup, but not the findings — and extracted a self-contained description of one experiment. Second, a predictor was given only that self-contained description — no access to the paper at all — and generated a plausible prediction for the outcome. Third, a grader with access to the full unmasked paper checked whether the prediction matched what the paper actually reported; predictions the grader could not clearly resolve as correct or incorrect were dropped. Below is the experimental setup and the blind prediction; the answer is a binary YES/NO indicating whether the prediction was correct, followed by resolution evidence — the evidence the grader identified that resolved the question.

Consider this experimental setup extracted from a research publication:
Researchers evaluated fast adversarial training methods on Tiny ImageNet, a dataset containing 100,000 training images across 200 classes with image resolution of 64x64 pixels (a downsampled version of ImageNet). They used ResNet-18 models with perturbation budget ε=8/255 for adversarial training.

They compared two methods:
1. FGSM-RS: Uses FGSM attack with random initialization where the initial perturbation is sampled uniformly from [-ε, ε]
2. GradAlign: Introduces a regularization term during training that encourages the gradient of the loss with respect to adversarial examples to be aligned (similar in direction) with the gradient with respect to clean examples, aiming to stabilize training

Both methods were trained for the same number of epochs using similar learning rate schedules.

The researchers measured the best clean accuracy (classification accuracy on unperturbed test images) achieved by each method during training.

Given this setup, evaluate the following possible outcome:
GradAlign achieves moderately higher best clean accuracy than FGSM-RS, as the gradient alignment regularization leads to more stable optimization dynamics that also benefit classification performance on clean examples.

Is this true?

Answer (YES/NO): NO